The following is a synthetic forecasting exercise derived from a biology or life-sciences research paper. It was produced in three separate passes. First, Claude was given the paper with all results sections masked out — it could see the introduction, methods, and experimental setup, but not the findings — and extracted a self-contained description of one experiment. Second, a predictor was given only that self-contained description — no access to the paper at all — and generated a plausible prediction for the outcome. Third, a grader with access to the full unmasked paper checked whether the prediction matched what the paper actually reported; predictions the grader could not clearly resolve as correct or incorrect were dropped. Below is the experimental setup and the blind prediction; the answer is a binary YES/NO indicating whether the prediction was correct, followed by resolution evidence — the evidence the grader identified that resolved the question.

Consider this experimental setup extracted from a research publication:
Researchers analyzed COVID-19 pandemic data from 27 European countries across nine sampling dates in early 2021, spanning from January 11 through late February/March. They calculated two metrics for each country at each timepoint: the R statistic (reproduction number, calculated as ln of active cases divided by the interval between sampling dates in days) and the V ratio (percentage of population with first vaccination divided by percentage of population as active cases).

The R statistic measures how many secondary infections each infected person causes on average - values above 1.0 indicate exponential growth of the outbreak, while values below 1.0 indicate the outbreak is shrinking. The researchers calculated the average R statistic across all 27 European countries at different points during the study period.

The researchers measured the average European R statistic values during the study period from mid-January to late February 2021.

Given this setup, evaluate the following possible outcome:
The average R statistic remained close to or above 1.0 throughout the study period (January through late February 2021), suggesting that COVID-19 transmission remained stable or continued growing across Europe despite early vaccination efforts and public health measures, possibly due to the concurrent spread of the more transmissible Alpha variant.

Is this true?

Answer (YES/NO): NO